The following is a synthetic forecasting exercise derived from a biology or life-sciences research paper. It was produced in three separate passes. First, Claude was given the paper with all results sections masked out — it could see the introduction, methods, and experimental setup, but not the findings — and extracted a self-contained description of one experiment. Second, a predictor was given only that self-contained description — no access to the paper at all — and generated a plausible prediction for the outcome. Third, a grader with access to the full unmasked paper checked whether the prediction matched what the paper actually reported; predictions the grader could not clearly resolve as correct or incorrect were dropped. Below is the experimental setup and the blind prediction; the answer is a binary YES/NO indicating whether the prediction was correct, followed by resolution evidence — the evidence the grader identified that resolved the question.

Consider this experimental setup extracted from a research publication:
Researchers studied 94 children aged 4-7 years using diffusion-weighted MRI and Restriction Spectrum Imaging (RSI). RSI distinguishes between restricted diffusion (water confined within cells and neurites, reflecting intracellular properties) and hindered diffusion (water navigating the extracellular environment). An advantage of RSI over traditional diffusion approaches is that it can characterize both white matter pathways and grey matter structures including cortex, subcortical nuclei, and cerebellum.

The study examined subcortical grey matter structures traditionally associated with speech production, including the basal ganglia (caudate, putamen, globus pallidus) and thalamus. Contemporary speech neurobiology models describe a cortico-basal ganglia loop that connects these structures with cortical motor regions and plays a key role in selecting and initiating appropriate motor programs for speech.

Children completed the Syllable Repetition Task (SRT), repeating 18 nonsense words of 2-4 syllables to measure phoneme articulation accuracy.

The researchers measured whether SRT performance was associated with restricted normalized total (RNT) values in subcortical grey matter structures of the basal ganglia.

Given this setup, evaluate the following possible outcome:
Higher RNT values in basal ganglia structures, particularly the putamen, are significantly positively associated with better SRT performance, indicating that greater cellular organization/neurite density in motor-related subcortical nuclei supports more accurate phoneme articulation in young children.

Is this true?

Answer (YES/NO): NO